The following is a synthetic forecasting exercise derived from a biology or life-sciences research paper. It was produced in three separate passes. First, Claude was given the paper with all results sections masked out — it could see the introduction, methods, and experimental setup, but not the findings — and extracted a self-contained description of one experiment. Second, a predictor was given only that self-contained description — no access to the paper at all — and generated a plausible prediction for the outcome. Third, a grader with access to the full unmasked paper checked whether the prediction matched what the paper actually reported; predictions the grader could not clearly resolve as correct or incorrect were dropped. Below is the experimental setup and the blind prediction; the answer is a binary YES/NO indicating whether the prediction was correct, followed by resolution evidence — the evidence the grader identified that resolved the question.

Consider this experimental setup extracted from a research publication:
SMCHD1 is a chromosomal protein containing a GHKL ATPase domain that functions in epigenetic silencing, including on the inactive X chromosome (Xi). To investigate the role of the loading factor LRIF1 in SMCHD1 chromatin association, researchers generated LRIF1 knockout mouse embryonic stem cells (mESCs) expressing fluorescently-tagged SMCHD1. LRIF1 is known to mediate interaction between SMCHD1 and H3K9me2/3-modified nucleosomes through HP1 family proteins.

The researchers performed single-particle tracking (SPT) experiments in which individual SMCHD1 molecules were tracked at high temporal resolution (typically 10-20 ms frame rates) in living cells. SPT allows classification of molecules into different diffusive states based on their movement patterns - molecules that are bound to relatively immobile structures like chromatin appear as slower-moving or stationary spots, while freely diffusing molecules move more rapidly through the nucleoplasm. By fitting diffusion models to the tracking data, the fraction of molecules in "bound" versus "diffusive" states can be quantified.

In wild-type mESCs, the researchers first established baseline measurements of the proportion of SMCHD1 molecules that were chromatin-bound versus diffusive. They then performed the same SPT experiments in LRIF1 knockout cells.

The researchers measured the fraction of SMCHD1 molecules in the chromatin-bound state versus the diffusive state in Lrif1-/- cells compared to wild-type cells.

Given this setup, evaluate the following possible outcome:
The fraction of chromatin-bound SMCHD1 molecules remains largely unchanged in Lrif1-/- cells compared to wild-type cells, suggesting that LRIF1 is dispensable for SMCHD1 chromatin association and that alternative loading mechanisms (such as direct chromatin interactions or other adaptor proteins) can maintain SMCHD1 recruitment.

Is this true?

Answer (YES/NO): NO